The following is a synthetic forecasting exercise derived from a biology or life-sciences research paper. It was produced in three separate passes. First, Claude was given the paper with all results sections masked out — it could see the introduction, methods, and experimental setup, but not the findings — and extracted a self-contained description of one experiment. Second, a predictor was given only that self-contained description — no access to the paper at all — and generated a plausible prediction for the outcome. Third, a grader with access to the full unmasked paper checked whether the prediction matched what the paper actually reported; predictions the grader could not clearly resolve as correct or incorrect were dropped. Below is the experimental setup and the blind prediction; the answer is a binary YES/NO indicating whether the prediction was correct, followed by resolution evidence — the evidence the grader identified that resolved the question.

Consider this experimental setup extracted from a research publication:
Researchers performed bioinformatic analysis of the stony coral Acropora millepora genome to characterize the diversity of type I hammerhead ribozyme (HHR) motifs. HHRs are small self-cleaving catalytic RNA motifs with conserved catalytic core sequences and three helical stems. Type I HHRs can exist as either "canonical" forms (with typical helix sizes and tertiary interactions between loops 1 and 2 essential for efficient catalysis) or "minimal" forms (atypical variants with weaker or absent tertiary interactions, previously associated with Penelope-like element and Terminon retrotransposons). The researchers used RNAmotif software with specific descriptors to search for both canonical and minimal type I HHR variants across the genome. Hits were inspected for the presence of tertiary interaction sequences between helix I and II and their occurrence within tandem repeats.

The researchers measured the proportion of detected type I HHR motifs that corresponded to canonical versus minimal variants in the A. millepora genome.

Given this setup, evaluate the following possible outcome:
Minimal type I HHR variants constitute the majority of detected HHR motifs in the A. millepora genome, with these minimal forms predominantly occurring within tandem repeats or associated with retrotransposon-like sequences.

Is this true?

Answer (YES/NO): YES